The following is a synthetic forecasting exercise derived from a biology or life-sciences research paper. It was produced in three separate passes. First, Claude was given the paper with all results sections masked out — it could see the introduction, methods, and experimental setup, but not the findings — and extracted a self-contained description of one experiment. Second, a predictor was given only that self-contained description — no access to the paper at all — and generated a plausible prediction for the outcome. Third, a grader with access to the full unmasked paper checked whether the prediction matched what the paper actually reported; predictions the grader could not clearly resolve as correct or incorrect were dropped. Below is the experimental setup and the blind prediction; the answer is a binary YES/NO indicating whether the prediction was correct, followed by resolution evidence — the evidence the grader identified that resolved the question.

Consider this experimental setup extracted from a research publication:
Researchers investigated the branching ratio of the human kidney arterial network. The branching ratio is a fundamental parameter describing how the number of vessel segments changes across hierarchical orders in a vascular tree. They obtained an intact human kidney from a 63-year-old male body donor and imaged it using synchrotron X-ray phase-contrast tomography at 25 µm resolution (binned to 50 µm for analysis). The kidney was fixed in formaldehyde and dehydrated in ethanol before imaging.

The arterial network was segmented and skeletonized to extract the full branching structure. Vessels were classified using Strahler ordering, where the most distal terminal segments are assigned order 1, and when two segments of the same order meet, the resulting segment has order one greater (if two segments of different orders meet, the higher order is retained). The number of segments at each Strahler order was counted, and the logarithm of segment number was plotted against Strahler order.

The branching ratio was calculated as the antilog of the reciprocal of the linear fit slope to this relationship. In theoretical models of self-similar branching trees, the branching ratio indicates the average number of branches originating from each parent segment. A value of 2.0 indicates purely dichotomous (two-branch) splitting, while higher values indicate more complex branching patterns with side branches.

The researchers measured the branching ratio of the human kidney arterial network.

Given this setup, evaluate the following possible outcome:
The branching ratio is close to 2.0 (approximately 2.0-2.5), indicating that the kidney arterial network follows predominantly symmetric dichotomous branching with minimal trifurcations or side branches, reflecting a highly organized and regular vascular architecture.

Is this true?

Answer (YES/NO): NO